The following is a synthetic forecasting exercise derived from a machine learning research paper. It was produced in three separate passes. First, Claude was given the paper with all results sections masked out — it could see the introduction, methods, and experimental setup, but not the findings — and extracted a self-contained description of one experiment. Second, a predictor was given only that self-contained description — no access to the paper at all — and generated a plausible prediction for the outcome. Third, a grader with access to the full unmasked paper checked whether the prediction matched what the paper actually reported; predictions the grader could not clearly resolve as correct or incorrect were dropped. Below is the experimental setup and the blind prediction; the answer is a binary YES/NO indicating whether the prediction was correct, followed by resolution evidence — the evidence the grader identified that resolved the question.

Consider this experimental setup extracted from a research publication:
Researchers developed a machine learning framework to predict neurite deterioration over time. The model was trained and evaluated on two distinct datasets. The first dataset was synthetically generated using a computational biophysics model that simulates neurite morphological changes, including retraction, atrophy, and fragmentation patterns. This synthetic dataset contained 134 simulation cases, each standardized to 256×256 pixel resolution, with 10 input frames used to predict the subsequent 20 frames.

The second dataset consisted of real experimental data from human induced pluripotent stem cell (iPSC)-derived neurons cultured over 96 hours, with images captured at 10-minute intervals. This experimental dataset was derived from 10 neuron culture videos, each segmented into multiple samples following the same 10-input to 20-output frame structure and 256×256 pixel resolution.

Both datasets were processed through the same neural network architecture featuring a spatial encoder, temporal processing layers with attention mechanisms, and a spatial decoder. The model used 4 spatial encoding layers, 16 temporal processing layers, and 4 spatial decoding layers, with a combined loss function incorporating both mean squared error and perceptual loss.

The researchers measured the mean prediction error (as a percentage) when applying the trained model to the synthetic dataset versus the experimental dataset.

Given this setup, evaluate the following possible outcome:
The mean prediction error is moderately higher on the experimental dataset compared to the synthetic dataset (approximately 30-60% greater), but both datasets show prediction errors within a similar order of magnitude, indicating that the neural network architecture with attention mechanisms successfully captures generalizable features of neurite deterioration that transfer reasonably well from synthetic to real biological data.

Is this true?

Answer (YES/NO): NO